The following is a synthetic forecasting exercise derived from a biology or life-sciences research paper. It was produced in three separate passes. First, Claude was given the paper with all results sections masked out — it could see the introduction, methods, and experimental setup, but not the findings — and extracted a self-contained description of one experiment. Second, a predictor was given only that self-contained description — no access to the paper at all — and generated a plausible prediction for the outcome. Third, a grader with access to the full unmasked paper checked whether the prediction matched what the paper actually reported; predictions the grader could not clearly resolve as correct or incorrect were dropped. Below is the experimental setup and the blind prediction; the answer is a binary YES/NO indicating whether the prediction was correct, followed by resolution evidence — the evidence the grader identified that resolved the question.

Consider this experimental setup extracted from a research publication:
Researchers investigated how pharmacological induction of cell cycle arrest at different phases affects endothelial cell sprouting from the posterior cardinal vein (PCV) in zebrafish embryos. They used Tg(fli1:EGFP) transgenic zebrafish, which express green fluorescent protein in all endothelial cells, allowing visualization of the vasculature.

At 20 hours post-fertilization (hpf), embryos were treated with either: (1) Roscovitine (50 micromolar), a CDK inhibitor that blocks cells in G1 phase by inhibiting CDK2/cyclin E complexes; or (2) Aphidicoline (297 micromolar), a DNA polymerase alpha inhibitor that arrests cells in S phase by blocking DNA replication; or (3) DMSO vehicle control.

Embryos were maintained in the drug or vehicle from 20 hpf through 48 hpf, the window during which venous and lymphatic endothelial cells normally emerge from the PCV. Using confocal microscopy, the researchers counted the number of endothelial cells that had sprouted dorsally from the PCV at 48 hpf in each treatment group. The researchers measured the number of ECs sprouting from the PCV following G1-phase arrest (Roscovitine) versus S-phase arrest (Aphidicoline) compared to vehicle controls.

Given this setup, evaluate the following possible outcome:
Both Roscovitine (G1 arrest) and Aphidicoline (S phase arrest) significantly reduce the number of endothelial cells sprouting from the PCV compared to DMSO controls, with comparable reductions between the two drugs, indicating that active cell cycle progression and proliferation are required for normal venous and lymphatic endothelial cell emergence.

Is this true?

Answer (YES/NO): NO